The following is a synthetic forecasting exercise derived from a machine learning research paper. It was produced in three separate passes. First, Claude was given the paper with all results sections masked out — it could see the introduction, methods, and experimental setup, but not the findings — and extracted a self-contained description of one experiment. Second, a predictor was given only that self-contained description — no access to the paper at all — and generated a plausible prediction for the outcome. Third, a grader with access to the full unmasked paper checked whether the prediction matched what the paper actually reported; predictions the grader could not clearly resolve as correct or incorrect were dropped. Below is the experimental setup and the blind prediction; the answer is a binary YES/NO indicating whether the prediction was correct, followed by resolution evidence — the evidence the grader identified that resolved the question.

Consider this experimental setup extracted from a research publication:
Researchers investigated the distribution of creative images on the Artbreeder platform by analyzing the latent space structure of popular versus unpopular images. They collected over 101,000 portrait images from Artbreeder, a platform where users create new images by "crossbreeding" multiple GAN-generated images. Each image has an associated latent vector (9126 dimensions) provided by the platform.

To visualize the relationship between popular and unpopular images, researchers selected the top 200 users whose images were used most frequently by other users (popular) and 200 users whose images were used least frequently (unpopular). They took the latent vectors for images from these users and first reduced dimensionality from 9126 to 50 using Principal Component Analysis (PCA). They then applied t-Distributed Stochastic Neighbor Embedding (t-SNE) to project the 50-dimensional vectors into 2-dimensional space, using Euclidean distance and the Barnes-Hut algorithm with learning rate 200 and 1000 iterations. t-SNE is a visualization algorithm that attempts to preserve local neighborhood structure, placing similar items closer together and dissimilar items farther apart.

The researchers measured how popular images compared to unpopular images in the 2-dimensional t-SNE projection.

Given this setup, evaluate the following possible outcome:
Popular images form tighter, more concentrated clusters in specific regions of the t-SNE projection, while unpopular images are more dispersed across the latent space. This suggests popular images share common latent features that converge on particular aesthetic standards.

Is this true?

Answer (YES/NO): YES